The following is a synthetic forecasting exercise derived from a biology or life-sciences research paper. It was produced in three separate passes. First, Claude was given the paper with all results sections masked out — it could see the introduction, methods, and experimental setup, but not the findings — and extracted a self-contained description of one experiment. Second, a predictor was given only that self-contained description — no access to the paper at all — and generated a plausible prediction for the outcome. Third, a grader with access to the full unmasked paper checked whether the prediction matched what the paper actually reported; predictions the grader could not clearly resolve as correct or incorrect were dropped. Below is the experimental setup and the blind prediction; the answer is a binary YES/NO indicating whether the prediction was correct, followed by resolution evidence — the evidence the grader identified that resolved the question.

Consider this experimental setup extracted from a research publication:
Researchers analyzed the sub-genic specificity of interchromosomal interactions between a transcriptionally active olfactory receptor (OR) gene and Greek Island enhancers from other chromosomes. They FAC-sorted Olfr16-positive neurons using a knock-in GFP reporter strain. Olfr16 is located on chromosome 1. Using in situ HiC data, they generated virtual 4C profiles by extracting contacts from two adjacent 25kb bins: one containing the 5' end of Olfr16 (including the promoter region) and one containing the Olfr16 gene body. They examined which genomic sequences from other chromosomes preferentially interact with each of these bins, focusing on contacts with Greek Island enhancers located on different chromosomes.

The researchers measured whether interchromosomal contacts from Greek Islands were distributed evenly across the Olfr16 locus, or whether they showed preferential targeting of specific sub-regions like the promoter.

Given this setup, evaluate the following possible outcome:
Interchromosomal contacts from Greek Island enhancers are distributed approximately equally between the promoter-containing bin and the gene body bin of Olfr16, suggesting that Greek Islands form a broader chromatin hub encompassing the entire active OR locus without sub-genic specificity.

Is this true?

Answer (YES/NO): NO